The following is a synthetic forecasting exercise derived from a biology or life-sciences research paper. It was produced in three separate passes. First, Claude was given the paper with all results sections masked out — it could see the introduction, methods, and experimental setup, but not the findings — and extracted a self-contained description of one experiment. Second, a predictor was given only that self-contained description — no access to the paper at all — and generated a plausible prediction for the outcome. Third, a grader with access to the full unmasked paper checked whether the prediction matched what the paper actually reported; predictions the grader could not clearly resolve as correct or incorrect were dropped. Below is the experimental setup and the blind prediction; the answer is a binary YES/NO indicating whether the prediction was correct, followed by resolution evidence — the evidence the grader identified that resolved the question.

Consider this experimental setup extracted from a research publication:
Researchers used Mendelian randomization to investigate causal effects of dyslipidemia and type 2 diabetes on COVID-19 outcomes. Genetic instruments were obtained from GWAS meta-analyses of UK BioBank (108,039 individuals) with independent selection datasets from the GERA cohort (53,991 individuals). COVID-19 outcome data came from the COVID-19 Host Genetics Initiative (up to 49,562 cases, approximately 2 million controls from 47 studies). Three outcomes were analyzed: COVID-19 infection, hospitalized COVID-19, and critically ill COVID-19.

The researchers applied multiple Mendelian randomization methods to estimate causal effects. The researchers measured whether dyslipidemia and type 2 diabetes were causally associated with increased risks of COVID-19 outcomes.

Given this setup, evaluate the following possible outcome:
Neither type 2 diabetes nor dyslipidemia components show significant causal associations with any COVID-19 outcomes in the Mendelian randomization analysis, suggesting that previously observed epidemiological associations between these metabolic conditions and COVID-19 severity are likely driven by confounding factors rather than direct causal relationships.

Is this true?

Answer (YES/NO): YES